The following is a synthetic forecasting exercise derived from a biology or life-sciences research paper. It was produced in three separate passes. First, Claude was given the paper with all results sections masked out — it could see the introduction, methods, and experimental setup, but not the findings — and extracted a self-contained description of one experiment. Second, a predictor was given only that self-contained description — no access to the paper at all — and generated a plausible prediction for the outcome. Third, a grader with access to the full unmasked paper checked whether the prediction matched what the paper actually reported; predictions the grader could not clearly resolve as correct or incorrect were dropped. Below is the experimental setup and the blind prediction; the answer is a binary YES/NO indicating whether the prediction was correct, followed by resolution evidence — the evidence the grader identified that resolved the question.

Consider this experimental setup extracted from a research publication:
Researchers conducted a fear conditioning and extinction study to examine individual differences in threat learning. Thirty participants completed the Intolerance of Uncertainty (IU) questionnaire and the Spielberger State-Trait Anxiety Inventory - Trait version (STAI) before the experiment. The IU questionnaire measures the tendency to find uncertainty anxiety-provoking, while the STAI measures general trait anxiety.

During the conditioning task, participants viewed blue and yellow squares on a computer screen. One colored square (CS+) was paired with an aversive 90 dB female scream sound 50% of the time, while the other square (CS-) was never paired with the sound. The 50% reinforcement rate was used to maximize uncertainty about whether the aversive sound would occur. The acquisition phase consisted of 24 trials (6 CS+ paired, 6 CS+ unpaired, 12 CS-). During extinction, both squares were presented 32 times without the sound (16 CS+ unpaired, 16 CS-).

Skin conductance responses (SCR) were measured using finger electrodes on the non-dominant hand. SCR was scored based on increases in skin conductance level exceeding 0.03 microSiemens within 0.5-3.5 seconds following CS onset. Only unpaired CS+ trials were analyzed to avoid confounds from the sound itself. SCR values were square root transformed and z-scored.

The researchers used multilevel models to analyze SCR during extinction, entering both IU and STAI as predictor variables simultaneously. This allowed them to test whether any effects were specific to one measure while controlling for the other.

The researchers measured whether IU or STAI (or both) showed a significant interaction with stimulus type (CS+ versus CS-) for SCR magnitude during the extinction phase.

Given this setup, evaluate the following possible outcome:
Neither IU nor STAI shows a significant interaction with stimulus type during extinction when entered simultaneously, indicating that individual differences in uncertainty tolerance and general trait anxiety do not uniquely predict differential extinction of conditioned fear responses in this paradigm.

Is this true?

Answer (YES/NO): NO